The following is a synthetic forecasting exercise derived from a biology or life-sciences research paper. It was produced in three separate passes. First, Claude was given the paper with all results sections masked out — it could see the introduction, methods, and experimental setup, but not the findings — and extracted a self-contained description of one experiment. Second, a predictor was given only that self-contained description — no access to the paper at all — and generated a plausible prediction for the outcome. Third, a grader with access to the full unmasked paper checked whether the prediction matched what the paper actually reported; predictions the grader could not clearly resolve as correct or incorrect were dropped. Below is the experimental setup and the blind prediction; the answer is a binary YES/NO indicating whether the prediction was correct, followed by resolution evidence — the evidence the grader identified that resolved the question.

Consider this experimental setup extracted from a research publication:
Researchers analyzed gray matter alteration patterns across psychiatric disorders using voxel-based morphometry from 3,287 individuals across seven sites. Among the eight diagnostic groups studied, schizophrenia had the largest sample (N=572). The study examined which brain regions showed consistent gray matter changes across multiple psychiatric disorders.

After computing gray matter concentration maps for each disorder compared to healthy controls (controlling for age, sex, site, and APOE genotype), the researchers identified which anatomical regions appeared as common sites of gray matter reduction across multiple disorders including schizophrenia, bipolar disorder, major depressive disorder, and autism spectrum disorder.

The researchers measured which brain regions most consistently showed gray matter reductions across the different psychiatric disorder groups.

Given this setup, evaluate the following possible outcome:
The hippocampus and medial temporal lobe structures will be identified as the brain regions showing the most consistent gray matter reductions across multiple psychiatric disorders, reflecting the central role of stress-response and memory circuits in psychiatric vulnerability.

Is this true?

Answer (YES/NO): NO